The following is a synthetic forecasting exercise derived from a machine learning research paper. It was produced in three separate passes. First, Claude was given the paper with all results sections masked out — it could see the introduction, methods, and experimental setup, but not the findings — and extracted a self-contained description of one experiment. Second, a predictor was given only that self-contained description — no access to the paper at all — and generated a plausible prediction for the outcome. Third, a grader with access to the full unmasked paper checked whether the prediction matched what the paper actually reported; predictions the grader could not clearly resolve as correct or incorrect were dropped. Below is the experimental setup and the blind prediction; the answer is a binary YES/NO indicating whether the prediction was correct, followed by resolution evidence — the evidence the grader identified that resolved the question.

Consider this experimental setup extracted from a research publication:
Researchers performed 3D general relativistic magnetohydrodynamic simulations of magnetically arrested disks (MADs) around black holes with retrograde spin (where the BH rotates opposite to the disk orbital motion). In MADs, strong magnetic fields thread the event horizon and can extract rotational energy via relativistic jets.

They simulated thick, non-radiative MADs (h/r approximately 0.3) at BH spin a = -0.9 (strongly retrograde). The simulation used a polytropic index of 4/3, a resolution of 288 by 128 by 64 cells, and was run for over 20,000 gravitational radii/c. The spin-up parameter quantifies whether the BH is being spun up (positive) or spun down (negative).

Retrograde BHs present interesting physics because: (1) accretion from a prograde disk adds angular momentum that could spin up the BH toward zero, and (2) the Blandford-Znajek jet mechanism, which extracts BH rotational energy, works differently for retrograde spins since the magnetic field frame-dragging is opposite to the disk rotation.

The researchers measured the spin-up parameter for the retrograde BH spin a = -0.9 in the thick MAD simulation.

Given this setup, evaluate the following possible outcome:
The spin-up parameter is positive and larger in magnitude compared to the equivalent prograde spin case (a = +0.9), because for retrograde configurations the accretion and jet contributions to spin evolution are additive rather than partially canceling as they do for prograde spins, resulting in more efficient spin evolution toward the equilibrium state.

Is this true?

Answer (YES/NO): NO